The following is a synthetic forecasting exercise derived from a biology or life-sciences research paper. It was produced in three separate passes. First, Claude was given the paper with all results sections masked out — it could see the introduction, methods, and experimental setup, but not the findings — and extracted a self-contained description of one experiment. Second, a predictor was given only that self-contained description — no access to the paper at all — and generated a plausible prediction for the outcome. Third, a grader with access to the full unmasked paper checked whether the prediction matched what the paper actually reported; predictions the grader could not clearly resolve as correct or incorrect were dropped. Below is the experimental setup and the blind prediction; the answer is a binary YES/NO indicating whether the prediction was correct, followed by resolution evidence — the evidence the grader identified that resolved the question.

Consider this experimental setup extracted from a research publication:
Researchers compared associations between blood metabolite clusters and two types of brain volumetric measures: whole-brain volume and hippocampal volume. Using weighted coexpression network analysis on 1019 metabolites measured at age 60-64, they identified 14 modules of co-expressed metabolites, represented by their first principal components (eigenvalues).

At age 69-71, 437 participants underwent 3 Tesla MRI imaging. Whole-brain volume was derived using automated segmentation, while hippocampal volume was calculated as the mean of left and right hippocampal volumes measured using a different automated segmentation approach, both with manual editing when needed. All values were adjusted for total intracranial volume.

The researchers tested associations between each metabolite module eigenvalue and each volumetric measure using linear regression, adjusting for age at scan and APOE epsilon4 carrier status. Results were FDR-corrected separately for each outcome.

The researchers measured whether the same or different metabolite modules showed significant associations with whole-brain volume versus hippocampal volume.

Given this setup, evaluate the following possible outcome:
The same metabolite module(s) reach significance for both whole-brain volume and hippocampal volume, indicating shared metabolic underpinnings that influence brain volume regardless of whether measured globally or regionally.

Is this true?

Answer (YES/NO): NO